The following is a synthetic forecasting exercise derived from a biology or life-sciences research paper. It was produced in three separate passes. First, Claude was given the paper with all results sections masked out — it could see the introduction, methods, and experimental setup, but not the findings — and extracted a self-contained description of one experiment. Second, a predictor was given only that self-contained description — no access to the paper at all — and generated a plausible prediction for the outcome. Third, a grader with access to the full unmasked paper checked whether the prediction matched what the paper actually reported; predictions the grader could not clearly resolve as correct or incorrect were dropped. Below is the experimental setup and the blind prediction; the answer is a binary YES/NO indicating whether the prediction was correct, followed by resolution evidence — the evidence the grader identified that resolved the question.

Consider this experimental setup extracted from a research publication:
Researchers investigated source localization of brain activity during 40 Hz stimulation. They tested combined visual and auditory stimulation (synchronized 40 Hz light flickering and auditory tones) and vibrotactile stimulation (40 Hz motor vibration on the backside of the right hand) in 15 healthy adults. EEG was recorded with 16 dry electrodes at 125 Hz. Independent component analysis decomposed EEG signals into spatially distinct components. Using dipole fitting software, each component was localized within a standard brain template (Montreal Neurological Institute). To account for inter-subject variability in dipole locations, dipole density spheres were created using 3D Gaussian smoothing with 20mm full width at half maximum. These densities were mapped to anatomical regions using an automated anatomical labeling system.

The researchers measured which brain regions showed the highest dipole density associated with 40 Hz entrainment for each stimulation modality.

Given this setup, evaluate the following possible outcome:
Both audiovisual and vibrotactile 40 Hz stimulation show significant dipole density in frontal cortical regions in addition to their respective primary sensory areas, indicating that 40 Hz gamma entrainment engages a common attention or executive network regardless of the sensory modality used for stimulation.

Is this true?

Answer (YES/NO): NO